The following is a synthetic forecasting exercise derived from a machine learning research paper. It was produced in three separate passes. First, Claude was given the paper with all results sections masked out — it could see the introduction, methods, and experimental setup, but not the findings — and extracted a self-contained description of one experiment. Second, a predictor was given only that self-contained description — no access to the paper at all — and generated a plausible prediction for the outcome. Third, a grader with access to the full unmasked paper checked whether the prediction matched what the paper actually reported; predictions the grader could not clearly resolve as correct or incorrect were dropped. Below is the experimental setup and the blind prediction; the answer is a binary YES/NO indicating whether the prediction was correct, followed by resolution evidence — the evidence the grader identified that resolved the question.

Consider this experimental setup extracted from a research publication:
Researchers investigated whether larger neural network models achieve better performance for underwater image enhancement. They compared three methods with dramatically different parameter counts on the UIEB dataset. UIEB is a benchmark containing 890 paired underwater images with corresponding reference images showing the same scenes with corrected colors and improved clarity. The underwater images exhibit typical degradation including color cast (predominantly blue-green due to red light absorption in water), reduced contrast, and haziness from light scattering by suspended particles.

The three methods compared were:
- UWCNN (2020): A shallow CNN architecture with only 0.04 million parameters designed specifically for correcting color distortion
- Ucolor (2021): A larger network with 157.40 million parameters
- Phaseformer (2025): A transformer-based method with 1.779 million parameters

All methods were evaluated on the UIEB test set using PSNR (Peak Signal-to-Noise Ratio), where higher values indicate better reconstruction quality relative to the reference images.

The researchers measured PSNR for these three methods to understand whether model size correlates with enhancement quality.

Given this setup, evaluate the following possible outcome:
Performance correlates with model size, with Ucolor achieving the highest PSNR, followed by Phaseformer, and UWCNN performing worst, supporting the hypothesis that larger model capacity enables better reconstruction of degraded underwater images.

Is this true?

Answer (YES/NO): NO